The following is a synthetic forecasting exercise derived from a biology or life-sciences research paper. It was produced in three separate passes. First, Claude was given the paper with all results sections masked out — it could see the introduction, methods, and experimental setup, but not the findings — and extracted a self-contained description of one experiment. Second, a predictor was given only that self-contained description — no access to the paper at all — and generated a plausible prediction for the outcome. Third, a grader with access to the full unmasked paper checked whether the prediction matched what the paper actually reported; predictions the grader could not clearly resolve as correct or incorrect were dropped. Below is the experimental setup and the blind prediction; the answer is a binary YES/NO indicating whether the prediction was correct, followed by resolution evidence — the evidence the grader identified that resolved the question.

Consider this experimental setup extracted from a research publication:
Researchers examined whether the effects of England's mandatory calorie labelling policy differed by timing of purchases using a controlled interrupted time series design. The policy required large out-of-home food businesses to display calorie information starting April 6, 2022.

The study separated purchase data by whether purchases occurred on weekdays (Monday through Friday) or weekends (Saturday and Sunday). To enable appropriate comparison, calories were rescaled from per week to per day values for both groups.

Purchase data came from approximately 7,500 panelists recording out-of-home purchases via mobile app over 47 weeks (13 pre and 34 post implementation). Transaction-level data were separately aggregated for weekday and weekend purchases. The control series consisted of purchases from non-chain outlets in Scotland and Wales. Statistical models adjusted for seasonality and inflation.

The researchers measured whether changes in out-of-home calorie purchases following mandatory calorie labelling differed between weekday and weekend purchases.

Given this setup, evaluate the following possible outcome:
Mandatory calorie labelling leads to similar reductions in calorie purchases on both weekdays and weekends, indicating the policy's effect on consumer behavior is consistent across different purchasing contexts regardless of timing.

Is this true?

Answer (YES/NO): NO